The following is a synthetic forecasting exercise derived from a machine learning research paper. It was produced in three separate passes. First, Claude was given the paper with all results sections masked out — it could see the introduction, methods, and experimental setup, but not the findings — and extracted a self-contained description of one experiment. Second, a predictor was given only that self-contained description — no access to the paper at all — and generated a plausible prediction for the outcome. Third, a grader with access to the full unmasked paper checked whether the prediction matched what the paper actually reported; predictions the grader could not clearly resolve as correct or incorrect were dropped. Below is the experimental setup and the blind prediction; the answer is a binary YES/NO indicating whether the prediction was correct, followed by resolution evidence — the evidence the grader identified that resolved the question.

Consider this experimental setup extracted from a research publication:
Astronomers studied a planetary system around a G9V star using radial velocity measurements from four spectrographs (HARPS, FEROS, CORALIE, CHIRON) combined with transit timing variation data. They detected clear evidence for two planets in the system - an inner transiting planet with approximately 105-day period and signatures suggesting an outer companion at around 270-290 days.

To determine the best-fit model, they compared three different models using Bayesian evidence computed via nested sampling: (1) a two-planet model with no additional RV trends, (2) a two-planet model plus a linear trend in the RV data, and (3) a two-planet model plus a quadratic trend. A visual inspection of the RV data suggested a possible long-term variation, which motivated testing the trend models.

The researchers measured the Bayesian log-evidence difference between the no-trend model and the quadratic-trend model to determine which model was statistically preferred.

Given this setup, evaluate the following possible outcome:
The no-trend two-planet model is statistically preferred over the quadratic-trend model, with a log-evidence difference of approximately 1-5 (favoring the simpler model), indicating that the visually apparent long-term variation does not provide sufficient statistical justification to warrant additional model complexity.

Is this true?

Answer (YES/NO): NO